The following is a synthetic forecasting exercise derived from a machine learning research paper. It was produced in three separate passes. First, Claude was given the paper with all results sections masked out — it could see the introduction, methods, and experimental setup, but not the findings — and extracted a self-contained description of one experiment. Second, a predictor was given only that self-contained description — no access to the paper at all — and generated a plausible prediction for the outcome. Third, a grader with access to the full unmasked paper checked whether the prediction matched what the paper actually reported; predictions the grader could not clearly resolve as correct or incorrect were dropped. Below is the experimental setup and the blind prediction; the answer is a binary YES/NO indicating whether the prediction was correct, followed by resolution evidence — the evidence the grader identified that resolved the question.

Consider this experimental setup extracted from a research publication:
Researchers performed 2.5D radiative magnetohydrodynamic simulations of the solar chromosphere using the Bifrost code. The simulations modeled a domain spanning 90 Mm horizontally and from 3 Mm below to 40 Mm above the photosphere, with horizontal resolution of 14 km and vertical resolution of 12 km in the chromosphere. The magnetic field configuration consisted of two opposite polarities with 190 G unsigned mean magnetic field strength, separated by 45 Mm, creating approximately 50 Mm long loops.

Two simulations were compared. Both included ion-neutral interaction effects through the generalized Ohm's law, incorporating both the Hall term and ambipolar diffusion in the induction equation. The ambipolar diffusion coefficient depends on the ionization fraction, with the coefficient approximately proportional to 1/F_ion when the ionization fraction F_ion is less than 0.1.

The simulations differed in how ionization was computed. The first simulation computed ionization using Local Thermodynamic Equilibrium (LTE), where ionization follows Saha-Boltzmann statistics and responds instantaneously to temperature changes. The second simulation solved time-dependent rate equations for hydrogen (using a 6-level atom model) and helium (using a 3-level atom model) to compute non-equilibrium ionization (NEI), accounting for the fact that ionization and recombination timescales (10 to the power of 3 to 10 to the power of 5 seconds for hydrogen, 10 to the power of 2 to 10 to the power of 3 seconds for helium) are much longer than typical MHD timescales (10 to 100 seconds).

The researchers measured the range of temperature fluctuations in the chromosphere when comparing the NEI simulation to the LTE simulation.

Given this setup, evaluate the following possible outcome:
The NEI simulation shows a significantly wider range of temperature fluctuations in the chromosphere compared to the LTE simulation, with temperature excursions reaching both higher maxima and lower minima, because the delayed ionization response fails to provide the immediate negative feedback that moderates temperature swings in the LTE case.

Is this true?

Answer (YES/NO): YES